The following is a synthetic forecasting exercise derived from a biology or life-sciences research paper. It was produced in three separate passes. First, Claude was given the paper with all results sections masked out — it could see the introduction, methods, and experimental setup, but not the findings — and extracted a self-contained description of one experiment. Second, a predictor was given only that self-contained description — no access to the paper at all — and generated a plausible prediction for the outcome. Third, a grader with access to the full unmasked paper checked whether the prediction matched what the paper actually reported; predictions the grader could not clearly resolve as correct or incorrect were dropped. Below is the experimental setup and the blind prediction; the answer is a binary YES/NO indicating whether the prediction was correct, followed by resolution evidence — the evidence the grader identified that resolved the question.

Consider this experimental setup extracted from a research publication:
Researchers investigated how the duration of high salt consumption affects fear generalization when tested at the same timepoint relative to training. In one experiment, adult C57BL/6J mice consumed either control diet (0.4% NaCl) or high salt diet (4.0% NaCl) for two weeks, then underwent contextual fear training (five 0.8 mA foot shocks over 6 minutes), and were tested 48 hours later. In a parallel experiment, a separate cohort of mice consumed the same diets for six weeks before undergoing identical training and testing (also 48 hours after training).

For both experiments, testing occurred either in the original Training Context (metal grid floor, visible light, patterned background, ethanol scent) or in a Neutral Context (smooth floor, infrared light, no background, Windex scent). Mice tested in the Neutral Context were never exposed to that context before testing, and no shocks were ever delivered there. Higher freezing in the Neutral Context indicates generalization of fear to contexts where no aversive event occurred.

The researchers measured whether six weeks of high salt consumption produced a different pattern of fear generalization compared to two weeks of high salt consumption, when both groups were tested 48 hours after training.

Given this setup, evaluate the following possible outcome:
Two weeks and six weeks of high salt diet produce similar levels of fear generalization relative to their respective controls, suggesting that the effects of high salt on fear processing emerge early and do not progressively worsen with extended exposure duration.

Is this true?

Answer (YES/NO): NO